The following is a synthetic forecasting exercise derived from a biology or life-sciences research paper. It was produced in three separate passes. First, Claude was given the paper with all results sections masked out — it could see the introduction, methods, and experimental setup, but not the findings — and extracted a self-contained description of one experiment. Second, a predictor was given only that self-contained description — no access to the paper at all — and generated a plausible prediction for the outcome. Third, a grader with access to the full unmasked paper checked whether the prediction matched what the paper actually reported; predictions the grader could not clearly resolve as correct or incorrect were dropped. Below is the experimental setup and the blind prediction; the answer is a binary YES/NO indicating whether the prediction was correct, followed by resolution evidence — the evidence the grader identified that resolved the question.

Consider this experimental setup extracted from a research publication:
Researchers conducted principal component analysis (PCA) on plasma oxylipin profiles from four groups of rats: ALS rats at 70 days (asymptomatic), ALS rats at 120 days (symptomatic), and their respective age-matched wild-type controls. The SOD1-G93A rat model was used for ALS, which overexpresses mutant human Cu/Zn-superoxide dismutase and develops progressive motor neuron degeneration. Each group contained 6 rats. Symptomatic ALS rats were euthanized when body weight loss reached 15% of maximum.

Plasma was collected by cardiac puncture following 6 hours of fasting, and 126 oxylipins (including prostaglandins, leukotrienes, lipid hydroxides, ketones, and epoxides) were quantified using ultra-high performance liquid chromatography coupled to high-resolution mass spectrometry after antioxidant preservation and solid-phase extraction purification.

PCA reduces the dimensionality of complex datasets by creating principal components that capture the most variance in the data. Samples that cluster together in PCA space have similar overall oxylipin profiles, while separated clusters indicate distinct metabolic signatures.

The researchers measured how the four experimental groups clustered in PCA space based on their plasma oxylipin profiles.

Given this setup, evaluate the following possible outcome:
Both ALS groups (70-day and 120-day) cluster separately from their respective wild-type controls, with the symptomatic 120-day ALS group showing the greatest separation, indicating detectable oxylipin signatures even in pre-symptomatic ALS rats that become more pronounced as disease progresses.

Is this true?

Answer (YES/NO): NO